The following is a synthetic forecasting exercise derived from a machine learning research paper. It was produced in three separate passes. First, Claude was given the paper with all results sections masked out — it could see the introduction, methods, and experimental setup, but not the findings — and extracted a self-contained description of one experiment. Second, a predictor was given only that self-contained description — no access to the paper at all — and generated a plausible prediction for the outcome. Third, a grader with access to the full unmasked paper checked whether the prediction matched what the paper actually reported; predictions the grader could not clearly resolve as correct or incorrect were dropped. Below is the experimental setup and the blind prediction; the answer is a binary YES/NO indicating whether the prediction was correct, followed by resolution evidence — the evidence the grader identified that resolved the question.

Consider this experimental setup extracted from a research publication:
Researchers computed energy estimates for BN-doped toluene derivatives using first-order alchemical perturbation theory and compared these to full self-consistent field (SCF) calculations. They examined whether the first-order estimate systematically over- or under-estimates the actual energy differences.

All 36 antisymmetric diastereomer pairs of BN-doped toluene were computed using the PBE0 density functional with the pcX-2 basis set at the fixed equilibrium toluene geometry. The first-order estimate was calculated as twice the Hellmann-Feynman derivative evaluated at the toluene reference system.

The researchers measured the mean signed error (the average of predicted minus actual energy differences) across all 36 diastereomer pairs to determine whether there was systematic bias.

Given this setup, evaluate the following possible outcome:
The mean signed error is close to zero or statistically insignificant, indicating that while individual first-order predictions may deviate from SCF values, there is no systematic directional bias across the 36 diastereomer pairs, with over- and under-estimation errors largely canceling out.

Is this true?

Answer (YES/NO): NO